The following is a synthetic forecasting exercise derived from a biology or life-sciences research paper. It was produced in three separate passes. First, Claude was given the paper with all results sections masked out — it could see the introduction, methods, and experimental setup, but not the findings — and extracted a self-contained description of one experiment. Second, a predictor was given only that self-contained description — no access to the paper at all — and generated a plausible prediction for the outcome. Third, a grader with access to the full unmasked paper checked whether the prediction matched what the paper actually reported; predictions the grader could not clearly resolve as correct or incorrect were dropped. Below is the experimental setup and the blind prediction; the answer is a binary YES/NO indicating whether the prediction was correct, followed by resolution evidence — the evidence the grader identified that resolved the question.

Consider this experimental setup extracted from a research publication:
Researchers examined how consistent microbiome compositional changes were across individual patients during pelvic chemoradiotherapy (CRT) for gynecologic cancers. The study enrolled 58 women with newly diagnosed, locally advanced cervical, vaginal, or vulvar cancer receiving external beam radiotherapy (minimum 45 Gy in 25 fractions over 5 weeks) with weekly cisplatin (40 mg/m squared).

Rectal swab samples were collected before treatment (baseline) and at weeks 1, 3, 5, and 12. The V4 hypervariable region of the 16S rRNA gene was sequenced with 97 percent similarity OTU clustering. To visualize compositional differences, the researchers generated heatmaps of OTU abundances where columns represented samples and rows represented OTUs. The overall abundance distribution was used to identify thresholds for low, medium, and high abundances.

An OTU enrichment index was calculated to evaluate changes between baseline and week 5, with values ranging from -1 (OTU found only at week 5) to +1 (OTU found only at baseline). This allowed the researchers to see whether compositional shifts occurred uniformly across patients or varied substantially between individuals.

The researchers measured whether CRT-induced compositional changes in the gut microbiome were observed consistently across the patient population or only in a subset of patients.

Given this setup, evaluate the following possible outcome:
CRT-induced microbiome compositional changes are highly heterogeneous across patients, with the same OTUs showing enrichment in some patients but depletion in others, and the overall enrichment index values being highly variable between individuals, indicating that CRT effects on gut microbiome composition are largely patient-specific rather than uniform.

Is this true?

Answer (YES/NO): NO